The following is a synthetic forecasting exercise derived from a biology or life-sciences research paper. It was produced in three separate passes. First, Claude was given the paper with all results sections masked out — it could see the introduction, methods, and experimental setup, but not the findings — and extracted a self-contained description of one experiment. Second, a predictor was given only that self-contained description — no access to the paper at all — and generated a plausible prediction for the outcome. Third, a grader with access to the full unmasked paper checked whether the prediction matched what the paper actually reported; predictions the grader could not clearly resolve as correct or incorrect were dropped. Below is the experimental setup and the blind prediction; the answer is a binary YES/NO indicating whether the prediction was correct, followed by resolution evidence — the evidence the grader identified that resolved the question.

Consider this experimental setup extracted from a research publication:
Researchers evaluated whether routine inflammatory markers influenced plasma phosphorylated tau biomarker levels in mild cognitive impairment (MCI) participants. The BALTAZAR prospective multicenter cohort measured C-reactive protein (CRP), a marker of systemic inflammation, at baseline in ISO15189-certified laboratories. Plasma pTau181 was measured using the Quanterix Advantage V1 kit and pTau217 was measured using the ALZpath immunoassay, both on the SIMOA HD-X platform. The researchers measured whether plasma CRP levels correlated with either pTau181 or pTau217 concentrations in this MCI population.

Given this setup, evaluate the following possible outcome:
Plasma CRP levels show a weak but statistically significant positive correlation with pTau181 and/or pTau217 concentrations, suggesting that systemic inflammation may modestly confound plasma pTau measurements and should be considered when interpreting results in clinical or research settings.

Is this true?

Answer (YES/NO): NO